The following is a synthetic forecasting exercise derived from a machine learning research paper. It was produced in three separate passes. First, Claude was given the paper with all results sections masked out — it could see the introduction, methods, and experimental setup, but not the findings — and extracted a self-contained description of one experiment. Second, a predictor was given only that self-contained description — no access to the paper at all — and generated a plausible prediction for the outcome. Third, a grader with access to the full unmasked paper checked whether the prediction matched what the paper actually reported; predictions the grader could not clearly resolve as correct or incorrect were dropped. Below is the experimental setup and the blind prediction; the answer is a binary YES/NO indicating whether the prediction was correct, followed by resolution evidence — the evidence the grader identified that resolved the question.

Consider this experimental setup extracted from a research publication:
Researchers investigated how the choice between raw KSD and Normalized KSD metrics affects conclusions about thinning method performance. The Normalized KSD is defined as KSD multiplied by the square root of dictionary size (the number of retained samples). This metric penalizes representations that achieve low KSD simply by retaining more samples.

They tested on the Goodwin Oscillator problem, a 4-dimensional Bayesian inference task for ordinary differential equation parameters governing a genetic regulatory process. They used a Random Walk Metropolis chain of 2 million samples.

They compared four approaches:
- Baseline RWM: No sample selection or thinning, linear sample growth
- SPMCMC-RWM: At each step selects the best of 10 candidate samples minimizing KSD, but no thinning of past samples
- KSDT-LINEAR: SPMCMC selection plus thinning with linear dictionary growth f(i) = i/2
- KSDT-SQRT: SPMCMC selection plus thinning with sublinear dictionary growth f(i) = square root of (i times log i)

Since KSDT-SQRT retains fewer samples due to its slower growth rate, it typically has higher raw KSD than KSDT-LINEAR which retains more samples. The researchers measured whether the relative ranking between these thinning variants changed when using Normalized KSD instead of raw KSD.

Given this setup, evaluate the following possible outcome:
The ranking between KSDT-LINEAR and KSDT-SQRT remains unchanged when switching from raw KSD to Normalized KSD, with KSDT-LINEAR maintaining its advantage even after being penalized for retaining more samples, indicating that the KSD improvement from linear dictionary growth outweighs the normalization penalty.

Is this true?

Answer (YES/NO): NO